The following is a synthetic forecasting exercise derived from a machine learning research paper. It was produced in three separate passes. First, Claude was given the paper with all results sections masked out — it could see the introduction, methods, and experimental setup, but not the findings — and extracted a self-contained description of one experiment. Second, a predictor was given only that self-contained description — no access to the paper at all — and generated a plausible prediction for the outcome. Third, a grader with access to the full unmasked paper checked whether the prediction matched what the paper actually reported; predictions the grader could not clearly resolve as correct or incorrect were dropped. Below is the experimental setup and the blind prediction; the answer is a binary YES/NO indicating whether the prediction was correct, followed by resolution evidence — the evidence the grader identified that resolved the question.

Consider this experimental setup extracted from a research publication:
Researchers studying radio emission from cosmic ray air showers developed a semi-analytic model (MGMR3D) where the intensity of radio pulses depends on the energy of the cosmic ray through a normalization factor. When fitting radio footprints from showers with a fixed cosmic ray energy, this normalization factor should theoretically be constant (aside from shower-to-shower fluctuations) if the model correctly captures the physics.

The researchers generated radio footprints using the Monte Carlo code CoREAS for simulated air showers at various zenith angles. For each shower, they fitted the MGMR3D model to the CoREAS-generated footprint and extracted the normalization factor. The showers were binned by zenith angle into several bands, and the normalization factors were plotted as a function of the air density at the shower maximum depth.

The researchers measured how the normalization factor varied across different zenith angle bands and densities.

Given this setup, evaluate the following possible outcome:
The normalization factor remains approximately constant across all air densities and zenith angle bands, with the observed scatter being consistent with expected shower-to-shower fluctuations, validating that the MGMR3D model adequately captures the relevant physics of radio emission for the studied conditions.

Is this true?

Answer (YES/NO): YES